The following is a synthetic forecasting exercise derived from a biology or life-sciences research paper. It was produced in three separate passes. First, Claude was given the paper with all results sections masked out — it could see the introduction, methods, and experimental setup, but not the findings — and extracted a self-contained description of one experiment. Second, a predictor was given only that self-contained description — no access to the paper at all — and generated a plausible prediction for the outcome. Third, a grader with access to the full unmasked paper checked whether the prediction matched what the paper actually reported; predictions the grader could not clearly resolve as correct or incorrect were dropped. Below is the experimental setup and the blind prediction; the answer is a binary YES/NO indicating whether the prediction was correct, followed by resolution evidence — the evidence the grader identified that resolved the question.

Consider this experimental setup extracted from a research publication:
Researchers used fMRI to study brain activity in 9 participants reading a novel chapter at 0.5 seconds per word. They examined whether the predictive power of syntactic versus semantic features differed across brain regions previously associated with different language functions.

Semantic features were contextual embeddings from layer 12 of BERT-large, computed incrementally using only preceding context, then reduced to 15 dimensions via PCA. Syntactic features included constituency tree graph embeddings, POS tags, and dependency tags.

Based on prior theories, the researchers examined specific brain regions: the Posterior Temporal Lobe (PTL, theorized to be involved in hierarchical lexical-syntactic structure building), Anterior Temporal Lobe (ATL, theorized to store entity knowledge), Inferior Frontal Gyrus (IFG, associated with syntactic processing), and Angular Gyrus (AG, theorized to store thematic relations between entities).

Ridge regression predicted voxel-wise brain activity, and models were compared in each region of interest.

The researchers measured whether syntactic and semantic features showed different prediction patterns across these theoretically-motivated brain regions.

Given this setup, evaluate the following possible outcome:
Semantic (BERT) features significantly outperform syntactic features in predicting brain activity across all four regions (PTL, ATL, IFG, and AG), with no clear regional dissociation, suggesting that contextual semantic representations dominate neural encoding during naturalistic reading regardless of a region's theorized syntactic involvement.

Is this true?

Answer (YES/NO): NO